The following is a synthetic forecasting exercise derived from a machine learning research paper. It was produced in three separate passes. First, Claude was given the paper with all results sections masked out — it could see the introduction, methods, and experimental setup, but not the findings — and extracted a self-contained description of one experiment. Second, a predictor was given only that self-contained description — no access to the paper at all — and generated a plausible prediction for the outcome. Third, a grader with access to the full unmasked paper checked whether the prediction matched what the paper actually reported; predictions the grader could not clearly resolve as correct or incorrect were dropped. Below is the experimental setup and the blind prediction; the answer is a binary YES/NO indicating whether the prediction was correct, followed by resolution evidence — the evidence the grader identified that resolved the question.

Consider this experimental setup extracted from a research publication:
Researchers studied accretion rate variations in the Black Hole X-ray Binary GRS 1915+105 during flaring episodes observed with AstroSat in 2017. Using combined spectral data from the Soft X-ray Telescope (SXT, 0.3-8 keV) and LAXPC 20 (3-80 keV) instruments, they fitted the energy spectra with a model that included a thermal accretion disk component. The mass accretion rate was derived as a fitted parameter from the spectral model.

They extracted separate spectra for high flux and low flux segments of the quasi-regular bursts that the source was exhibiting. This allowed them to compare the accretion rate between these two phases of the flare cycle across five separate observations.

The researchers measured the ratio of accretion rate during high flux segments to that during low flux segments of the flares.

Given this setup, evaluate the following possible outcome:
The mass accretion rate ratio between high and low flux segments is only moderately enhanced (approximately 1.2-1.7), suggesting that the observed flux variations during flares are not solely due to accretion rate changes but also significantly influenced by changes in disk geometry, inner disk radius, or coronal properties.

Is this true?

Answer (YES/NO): NO